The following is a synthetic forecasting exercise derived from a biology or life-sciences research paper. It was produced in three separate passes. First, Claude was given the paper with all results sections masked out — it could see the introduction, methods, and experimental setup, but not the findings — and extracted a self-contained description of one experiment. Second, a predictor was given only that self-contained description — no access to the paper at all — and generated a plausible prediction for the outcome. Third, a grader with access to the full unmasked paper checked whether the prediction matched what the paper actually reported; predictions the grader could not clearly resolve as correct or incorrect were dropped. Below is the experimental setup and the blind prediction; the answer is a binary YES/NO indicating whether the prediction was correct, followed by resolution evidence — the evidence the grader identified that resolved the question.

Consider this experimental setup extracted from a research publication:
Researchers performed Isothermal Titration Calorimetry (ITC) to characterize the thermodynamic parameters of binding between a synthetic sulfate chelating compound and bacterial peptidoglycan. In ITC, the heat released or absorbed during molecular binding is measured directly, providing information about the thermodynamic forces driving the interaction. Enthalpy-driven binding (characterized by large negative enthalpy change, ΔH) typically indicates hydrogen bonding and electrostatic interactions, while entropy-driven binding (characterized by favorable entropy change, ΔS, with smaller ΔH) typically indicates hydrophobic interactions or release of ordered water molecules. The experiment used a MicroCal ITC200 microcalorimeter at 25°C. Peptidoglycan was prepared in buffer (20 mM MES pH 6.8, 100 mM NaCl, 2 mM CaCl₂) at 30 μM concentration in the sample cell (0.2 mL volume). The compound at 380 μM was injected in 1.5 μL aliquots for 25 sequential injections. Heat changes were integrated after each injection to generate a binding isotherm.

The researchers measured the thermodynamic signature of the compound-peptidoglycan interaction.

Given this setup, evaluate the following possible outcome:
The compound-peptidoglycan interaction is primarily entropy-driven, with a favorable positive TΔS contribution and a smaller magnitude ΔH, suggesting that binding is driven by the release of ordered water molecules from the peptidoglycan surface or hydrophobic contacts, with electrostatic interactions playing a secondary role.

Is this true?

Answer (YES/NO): NO